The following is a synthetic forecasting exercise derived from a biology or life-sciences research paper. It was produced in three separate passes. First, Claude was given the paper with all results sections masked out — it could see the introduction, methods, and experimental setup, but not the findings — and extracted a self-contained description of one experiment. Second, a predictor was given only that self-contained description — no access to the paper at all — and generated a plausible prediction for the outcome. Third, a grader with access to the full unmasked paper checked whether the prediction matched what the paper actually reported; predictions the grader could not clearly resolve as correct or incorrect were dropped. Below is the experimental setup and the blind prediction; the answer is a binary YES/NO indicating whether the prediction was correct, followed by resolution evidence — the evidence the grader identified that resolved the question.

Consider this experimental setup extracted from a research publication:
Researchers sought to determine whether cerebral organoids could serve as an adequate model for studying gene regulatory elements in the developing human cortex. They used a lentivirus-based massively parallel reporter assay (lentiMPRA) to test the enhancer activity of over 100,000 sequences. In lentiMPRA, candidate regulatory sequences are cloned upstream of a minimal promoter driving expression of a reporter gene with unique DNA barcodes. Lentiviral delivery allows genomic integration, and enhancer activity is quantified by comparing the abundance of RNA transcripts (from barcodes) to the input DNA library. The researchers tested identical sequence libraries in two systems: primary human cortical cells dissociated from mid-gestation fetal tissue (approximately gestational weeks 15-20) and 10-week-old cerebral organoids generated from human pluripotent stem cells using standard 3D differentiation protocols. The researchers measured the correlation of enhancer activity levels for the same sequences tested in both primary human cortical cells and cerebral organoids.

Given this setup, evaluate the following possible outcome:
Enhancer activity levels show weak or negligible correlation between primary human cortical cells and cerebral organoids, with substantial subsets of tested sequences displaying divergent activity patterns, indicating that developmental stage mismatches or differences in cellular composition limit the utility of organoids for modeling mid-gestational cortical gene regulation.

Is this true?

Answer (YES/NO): NO